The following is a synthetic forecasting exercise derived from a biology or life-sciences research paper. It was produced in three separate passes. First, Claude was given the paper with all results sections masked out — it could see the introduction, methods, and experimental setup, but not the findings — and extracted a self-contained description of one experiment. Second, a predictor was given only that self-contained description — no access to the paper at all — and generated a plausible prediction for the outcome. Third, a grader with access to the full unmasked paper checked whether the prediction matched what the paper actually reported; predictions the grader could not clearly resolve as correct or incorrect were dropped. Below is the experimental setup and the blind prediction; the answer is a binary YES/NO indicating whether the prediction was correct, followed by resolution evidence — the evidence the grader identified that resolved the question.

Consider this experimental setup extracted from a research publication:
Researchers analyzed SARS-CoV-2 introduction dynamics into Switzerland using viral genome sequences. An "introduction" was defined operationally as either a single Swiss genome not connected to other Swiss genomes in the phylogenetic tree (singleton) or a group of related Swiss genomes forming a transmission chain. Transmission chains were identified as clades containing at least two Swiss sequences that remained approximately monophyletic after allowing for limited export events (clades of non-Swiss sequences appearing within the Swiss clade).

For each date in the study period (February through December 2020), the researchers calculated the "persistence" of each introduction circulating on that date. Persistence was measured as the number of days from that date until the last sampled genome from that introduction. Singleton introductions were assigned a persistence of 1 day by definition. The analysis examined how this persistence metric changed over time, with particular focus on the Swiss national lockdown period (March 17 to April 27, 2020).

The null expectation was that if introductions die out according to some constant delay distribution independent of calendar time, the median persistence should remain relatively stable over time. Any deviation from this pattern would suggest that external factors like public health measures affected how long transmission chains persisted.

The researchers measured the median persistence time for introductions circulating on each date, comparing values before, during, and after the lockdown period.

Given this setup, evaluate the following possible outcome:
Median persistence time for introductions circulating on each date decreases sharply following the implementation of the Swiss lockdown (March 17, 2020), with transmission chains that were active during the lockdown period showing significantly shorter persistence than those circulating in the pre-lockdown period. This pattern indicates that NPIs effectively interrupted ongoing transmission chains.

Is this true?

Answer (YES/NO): NO